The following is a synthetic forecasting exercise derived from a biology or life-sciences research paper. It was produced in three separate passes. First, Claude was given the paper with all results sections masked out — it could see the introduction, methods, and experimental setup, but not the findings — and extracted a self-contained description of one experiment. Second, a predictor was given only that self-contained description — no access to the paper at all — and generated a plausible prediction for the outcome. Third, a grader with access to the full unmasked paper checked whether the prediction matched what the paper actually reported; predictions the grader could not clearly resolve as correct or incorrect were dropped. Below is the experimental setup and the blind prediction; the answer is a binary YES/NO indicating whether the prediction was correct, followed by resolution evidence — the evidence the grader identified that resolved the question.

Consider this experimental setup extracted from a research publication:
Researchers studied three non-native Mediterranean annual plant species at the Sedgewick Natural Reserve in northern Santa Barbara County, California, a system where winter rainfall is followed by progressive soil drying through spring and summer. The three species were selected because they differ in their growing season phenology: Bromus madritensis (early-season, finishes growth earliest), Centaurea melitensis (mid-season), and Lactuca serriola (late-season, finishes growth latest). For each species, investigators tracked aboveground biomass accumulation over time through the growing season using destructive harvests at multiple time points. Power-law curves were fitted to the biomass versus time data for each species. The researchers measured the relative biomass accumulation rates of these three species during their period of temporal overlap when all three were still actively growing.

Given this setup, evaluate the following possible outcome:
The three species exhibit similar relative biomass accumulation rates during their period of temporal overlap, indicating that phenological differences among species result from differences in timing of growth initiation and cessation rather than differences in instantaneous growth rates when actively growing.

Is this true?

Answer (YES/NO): NO